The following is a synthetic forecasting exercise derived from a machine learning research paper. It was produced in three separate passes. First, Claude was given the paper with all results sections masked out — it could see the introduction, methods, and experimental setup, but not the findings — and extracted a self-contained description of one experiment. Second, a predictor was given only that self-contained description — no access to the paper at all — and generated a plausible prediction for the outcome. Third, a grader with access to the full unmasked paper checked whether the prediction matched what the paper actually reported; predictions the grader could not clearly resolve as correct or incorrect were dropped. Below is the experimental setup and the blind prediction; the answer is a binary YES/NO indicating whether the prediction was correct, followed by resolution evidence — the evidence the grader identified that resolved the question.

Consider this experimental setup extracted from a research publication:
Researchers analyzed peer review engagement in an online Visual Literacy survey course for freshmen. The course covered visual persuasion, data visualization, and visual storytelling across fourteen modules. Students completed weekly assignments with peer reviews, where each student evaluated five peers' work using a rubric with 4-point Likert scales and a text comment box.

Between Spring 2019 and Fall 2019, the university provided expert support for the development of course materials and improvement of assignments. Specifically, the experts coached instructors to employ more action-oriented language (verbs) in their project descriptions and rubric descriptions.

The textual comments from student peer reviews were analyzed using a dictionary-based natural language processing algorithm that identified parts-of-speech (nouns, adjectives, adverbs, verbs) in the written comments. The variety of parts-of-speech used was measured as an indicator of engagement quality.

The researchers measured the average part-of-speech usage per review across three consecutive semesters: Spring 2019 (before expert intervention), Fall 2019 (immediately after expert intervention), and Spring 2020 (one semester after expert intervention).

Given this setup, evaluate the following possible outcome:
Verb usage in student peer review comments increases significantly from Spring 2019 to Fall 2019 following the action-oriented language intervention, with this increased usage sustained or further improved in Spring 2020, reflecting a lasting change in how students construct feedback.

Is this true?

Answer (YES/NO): NO